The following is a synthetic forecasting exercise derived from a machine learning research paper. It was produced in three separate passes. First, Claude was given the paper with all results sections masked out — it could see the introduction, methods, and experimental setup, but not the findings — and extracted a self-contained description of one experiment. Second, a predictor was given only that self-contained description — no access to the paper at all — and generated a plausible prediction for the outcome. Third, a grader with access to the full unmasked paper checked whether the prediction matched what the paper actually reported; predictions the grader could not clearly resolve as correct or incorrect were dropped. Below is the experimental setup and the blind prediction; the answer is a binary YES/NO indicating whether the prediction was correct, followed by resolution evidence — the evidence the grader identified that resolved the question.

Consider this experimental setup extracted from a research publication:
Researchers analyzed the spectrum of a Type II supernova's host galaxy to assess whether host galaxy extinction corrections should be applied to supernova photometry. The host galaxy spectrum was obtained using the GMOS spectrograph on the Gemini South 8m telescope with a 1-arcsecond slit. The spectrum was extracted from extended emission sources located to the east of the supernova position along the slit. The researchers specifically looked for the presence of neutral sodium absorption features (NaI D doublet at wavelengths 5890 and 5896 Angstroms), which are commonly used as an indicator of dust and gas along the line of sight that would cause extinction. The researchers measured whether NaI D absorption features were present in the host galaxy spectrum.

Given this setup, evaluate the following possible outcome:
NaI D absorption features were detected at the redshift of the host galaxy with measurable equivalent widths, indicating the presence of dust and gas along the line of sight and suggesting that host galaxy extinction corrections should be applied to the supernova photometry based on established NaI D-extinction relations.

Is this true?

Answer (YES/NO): NO